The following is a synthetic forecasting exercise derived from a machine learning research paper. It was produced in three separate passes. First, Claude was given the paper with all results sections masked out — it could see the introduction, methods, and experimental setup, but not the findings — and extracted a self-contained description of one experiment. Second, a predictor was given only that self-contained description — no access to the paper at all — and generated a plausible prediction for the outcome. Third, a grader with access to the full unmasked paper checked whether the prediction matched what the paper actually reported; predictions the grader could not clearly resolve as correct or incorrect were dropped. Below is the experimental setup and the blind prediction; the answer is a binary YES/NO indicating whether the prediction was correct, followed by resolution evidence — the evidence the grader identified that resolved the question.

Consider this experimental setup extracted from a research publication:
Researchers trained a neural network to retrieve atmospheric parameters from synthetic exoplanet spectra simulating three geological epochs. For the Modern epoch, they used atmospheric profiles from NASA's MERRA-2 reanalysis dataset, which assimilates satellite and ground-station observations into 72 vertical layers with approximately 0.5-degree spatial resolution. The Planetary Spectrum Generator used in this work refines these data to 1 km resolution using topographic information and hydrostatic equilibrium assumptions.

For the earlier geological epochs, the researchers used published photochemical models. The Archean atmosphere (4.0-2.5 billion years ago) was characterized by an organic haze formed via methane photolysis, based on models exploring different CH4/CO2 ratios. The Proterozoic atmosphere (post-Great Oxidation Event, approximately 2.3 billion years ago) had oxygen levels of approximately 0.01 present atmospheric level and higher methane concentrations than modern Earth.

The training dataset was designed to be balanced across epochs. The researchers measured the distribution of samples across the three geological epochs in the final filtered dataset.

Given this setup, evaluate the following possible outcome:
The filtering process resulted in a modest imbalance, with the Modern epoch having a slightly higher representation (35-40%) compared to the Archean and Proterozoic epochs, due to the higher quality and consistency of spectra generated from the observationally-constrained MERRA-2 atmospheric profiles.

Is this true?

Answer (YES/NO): NO